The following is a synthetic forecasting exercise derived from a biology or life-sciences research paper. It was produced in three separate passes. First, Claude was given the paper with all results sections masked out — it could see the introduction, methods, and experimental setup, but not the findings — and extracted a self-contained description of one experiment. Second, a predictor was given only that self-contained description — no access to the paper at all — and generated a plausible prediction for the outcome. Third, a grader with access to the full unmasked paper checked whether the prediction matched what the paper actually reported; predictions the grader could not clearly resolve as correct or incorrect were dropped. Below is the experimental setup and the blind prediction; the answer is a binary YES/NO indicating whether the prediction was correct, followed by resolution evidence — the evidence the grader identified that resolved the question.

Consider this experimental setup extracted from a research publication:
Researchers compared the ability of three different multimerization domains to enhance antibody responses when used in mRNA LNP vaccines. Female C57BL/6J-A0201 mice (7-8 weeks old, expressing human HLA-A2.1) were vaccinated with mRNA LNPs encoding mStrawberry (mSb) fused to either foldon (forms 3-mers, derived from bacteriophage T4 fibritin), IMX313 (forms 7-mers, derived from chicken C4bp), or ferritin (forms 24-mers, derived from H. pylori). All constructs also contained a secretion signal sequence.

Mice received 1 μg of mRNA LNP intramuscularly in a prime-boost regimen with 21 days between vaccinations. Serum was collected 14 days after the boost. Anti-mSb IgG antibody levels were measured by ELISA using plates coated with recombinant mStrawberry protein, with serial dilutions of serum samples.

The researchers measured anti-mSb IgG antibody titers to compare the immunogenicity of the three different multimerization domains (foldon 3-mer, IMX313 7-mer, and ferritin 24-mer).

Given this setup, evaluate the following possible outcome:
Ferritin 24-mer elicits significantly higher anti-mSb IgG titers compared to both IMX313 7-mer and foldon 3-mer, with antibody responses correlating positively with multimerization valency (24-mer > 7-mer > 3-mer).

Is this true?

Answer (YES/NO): NO